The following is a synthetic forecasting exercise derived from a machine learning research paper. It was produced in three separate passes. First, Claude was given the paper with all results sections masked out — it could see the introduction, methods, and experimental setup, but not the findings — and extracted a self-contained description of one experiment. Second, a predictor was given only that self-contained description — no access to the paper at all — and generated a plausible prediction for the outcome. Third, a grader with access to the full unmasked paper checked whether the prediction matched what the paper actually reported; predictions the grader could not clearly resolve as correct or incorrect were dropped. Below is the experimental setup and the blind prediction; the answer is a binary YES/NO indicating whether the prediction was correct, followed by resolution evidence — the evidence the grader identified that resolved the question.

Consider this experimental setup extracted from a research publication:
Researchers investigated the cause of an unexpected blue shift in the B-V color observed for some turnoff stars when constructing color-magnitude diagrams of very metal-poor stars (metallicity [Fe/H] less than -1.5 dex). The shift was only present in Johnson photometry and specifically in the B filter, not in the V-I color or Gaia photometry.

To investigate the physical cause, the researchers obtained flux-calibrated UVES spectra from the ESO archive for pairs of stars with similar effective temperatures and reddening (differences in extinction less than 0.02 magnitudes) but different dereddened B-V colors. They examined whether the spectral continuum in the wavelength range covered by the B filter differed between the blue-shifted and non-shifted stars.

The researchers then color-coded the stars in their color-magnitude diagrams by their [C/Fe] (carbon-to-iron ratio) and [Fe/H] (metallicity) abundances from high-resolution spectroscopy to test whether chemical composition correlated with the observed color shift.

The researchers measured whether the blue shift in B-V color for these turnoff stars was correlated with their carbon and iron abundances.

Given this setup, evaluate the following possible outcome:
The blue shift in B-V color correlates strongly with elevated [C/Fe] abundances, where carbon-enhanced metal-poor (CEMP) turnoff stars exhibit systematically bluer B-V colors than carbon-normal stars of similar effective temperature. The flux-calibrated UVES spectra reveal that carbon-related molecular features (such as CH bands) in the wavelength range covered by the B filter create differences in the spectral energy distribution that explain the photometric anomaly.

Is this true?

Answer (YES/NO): NO